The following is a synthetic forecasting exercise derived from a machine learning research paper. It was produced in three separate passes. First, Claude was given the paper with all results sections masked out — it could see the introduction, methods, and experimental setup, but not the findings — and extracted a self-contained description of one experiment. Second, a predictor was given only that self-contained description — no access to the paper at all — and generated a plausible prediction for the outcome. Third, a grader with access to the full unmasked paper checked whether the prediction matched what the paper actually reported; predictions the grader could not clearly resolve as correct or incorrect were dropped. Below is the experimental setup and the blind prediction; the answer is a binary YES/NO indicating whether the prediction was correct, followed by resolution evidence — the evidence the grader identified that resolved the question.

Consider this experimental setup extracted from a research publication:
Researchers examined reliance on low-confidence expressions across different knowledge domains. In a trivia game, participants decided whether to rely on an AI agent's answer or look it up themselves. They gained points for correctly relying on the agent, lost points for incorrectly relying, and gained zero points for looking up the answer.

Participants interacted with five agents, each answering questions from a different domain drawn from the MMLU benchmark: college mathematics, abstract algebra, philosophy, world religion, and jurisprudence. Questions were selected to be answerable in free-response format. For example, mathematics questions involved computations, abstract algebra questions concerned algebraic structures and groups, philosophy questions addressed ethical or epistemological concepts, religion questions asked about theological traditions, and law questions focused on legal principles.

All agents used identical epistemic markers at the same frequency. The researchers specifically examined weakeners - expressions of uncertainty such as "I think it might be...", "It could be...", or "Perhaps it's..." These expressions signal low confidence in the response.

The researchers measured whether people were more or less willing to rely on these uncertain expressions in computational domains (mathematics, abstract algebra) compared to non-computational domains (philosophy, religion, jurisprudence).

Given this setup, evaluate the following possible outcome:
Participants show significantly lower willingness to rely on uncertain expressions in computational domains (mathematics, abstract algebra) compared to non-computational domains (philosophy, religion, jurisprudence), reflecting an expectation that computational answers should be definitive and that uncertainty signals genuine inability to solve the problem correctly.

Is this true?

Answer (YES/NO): NO